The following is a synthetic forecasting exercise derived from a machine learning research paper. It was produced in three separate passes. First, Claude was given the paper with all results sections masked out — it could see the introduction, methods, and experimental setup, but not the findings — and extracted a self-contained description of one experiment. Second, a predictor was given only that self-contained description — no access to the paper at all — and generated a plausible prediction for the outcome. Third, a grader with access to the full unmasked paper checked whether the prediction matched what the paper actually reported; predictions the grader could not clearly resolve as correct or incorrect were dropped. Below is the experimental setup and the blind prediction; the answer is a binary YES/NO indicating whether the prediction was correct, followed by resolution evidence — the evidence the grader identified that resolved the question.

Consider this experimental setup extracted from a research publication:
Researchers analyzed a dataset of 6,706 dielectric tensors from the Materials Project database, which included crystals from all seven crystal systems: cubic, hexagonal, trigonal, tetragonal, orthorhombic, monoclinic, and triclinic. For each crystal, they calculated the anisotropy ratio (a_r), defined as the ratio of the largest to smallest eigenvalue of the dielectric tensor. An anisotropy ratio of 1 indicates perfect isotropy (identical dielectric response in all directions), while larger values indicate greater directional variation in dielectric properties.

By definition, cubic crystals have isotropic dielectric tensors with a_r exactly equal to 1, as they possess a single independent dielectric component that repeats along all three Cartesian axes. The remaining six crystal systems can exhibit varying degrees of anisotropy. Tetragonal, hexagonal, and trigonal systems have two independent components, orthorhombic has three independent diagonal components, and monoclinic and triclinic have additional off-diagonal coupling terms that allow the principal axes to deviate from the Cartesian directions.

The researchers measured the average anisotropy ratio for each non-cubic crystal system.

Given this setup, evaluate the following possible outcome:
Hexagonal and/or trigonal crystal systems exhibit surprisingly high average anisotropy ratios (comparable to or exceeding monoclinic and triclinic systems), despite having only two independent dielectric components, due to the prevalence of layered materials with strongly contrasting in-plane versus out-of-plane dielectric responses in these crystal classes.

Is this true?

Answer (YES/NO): YES